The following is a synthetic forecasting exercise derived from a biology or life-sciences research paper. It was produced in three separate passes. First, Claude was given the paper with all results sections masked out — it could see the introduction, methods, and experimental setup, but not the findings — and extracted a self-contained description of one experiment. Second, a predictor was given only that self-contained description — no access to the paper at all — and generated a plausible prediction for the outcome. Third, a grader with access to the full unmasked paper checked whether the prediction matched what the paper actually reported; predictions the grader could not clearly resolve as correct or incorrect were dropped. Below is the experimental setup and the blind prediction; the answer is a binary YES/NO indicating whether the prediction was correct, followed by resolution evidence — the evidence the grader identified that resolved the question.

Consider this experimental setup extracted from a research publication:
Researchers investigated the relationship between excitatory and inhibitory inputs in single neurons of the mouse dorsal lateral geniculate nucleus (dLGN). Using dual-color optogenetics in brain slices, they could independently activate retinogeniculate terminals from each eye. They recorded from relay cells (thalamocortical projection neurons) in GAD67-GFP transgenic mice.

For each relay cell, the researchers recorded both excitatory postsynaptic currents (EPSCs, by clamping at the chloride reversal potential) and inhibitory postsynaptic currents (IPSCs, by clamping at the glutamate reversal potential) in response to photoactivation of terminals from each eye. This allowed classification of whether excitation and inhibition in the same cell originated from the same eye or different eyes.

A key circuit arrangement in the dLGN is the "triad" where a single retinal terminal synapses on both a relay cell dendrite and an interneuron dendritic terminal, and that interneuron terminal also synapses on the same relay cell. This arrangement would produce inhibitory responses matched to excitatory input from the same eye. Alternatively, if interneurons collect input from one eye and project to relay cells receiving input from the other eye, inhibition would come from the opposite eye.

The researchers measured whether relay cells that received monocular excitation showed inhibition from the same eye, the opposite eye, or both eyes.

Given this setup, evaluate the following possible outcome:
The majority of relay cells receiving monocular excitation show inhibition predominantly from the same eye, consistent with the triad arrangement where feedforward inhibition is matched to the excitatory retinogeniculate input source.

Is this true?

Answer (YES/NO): NO